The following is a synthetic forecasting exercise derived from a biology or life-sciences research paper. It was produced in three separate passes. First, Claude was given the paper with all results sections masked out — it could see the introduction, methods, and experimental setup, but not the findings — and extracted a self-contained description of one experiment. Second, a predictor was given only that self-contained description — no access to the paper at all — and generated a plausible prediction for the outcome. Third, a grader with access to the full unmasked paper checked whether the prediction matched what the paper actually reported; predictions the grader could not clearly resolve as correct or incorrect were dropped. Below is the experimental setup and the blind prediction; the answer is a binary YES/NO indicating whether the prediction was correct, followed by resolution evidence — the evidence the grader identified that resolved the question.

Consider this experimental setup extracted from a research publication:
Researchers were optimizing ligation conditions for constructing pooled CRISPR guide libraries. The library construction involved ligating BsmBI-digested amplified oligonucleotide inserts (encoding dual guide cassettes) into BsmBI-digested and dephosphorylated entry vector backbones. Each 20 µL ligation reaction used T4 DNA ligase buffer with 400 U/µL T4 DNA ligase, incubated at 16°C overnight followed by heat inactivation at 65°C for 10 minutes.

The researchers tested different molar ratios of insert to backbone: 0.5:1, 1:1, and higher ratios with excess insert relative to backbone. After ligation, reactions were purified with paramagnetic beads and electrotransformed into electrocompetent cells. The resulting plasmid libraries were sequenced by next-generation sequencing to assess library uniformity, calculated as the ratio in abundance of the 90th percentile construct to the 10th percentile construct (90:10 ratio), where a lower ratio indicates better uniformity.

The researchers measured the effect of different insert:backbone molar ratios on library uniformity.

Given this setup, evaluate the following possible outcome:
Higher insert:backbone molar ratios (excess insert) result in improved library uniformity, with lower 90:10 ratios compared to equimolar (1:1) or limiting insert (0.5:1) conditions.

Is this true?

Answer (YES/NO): NO